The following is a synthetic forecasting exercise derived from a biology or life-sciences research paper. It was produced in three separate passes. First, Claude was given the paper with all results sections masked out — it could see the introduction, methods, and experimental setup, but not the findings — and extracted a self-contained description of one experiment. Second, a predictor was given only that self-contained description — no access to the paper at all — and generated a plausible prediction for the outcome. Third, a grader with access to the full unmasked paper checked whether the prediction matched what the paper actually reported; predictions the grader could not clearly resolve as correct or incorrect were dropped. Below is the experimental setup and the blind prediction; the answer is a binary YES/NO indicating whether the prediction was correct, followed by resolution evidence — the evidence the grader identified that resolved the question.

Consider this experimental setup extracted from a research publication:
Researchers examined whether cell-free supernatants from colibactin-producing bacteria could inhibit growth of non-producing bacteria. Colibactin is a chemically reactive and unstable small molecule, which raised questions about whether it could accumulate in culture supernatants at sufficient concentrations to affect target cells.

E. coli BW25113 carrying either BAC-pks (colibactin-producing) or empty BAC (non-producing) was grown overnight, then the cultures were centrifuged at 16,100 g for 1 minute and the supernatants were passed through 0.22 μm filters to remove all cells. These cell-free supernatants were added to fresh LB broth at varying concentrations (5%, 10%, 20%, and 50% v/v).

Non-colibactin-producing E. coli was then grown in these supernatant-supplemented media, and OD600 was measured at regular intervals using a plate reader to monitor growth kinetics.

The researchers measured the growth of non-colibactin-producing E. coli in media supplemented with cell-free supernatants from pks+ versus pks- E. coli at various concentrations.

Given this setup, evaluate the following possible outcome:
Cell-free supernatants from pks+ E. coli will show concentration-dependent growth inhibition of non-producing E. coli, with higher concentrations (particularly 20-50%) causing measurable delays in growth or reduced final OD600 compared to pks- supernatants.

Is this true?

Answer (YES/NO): NO